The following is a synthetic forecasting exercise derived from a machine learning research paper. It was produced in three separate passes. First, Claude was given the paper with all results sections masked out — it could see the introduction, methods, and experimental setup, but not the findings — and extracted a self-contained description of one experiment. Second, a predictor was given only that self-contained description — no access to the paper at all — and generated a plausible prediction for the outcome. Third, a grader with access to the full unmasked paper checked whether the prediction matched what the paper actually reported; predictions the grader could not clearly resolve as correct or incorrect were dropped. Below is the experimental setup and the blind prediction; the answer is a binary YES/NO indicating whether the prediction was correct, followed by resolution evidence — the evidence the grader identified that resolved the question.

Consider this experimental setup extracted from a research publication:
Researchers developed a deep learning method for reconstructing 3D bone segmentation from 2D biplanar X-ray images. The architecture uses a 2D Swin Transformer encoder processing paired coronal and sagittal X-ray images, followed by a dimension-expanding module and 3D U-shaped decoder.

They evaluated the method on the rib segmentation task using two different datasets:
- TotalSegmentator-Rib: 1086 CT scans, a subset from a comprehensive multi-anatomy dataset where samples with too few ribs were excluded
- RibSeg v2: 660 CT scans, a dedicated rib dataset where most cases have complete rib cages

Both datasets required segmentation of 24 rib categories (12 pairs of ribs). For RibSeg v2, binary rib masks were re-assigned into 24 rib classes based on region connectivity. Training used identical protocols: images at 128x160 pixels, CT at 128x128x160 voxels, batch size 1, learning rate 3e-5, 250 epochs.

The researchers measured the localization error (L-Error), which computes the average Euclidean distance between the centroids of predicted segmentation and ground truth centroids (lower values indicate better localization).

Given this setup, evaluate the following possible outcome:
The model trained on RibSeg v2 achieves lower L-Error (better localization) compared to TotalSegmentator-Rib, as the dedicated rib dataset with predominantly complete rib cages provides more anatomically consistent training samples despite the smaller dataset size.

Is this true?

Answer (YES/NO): YES